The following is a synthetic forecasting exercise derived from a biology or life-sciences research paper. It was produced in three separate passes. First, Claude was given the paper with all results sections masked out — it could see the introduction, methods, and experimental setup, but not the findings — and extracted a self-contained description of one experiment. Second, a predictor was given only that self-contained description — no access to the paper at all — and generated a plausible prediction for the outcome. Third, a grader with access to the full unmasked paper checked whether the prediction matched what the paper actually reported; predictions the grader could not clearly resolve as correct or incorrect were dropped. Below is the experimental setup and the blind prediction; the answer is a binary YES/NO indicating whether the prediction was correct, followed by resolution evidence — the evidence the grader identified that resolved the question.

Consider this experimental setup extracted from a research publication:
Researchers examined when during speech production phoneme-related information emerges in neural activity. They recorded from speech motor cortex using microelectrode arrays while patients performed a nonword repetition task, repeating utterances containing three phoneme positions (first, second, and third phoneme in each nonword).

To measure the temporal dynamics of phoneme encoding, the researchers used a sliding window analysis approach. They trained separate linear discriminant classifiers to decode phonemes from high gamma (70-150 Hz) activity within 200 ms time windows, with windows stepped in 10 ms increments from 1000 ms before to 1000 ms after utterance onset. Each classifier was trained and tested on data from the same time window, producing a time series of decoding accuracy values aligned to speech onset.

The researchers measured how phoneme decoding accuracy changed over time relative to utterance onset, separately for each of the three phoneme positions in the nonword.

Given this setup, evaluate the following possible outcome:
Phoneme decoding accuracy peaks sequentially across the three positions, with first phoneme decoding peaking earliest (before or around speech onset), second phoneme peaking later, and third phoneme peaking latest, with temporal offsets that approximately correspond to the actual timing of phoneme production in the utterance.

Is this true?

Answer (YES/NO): YES